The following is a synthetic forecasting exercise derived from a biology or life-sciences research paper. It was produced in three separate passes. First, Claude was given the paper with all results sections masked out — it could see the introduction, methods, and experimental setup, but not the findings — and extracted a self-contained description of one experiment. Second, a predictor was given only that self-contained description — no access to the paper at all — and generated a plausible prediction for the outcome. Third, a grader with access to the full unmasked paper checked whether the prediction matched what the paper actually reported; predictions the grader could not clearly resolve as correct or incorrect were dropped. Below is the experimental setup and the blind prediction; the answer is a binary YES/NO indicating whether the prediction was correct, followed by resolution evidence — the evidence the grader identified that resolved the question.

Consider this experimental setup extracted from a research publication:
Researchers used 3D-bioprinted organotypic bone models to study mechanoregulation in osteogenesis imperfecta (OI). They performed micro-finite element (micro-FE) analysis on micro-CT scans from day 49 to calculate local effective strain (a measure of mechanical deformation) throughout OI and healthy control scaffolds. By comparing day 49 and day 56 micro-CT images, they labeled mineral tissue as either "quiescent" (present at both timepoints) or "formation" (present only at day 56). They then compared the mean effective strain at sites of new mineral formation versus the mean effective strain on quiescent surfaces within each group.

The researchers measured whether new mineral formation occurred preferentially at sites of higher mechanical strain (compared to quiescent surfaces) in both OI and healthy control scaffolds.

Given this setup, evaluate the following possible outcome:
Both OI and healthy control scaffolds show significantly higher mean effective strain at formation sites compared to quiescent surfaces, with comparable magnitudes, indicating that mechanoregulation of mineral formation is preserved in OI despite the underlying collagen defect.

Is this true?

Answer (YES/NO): YES